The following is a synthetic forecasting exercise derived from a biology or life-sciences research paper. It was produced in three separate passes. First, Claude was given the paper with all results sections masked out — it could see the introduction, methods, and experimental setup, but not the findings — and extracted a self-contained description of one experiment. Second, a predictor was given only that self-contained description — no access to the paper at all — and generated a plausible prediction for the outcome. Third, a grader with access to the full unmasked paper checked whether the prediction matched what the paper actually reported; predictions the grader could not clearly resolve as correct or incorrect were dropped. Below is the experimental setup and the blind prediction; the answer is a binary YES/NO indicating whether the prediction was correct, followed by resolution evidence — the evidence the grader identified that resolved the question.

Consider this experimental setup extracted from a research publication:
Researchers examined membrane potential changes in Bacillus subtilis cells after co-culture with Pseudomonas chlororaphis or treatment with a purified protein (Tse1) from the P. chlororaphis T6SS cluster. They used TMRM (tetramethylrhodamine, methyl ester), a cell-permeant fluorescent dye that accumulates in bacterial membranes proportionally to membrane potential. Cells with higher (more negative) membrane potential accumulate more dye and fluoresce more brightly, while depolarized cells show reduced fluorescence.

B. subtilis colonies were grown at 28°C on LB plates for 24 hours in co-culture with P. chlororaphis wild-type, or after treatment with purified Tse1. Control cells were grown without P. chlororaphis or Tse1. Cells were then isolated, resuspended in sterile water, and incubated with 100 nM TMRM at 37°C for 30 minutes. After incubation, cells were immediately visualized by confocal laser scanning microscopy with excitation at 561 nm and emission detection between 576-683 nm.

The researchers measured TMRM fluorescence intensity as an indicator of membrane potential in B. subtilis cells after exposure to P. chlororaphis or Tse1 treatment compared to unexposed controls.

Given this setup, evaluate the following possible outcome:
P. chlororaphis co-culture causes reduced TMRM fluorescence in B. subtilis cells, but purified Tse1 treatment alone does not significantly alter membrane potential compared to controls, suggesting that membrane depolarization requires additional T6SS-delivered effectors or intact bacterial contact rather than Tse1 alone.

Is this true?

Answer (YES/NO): NO